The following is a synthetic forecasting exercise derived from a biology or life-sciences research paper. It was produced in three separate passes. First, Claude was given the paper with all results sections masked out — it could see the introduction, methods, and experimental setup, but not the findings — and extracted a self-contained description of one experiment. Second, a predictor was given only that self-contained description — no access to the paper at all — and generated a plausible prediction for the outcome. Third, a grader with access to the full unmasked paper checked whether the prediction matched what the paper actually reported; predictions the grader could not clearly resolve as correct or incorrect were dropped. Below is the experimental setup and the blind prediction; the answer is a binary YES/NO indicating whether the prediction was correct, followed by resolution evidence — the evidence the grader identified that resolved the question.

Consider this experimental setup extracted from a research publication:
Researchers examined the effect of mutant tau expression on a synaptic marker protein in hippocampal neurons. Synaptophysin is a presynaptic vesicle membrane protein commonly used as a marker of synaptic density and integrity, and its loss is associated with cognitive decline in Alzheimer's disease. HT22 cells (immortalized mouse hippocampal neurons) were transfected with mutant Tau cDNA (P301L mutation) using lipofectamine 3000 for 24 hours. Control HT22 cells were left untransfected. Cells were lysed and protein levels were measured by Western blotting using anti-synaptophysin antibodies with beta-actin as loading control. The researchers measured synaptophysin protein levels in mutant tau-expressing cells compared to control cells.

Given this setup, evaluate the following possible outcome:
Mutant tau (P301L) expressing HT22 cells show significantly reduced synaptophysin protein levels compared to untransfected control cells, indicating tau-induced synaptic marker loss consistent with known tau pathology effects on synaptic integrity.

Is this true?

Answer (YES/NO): YES